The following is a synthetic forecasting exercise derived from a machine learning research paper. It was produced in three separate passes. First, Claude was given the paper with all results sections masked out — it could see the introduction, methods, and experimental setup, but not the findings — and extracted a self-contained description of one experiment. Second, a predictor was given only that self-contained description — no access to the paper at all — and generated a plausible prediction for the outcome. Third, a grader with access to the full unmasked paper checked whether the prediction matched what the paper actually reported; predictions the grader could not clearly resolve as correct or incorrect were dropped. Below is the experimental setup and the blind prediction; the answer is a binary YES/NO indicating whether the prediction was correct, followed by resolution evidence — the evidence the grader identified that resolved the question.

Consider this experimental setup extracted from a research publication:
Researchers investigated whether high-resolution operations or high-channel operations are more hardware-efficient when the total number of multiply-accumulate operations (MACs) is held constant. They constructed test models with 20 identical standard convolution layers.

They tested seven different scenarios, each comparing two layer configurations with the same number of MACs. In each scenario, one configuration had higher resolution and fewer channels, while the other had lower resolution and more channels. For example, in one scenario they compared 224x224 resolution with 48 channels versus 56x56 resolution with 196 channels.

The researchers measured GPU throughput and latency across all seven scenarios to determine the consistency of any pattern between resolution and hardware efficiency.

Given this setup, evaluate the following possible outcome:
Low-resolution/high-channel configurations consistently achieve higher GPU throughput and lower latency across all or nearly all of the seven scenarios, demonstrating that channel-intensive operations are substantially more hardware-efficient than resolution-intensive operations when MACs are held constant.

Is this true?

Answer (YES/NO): YES